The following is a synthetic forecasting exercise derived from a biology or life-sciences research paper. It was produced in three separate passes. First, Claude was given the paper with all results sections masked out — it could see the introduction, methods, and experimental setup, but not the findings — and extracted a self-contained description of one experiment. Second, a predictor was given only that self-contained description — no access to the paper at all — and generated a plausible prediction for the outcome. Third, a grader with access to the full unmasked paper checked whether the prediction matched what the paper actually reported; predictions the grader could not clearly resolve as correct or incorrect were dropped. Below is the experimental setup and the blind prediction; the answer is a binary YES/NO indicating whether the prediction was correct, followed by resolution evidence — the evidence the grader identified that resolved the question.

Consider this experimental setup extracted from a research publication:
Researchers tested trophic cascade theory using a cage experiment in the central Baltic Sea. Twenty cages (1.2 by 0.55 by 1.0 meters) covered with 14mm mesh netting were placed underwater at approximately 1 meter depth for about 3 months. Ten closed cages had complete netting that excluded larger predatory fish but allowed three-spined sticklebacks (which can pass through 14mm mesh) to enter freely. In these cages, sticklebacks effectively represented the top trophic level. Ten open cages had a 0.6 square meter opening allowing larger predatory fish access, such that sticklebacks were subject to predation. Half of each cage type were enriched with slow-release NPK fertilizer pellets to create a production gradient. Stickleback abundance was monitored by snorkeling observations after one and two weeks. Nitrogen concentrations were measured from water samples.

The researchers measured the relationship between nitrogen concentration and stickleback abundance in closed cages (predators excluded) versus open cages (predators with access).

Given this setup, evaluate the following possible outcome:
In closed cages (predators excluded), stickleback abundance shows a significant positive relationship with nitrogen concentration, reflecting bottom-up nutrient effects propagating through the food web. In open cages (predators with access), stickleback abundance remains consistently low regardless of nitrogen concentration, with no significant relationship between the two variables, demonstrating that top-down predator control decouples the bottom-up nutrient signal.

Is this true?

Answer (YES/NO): YES